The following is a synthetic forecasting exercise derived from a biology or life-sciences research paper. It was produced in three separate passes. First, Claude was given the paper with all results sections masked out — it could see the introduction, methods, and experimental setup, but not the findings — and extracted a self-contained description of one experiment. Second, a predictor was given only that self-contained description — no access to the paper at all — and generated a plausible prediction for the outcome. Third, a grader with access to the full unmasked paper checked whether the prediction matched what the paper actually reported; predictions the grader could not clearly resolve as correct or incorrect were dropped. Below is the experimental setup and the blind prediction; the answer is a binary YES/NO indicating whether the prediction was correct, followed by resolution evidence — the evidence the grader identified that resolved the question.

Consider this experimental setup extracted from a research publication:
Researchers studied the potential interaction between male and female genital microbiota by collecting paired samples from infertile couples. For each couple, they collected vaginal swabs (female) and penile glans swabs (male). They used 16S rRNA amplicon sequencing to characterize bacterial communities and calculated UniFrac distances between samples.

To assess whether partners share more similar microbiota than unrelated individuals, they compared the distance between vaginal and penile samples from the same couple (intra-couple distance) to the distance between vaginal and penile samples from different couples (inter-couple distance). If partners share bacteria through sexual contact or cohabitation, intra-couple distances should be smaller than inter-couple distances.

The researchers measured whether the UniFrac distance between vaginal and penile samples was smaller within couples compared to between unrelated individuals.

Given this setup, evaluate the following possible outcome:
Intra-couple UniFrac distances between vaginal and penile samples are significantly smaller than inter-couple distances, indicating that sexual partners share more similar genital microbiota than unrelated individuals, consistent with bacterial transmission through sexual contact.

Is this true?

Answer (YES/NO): NO